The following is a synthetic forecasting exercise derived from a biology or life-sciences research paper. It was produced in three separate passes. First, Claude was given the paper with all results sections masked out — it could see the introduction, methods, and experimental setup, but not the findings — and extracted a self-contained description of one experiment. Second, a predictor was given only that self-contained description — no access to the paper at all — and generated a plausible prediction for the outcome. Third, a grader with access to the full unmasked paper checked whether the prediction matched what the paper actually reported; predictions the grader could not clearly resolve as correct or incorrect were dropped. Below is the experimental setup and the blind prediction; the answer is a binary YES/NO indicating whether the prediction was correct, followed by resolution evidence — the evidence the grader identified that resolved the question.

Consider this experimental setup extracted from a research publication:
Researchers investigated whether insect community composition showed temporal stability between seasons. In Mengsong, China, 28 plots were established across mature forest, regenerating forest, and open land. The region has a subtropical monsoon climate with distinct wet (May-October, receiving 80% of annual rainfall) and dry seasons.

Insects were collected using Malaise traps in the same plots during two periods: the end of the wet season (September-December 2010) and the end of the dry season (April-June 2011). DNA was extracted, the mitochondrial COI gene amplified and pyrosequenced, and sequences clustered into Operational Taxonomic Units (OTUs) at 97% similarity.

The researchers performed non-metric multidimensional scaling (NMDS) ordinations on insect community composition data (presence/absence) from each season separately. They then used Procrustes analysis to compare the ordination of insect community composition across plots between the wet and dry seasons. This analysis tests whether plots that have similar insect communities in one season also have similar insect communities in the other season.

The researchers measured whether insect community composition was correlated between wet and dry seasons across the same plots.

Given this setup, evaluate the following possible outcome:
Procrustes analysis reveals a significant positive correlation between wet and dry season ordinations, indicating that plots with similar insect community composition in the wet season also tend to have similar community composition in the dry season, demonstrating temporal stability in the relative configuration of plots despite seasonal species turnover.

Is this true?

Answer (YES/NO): YES